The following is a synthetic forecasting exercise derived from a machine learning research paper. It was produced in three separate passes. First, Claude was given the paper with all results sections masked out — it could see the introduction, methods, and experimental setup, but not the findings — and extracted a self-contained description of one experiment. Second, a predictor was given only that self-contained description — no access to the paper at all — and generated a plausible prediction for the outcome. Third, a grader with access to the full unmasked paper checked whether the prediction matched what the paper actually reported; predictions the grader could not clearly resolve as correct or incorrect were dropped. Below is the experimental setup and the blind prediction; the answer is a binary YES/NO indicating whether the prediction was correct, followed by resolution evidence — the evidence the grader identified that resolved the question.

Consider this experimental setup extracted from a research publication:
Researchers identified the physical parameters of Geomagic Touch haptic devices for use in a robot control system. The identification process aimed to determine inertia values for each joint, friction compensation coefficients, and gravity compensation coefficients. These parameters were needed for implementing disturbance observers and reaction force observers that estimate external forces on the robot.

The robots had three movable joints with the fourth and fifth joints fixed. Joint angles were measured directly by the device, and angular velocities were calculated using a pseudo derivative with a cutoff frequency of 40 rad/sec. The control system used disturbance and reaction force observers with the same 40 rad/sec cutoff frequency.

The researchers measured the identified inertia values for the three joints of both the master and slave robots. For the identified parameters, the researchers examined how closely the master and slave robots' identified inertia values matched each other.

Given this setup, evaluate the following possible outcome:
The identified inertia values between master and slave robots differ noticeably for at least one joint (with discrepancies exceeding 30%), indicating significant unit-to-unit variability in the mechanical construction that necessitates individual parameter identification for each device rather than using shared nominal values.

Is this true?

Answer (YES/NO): NO